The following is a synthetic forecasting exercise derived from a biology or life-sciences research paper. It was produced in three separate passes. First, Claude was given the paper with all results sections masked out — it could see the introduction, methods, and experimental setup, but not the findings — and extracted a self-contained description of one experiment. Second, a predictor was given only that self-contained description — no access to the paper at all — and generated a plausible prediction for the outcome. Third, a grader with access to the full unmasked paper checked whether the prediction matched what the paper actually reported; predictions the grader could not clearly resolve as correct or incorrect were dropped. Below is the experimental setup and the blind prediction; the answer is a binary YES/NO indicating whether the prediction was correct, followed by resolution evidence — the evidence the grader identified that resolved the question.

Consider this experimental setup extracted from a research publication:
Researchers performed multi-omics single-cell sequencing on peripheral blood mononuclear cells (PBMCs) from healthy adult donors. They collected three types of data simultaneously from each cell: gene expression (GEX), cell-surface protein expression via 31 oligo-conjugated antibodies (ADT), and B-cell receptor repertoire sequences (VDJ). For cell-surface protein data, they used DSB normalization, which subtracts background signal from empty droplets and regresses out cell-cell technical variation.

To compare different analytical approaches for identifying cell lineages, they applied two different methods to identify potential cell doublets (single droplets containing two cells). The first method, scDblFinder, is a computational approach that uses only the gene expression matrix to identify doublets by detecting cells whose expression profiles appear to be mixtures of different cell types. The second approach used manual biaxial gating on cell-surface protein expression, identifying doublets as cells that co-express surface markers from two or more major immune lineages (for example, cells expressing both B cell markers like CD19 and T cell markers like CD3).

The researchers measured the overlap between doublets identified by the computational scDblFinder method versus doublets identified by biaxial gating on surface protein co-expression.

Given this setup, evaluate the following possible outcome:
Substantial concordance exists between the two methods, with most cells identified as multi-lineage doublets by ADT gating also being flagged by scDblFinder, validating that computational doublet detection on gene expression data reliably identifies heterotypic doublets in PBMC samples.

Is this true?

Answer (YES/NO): NO